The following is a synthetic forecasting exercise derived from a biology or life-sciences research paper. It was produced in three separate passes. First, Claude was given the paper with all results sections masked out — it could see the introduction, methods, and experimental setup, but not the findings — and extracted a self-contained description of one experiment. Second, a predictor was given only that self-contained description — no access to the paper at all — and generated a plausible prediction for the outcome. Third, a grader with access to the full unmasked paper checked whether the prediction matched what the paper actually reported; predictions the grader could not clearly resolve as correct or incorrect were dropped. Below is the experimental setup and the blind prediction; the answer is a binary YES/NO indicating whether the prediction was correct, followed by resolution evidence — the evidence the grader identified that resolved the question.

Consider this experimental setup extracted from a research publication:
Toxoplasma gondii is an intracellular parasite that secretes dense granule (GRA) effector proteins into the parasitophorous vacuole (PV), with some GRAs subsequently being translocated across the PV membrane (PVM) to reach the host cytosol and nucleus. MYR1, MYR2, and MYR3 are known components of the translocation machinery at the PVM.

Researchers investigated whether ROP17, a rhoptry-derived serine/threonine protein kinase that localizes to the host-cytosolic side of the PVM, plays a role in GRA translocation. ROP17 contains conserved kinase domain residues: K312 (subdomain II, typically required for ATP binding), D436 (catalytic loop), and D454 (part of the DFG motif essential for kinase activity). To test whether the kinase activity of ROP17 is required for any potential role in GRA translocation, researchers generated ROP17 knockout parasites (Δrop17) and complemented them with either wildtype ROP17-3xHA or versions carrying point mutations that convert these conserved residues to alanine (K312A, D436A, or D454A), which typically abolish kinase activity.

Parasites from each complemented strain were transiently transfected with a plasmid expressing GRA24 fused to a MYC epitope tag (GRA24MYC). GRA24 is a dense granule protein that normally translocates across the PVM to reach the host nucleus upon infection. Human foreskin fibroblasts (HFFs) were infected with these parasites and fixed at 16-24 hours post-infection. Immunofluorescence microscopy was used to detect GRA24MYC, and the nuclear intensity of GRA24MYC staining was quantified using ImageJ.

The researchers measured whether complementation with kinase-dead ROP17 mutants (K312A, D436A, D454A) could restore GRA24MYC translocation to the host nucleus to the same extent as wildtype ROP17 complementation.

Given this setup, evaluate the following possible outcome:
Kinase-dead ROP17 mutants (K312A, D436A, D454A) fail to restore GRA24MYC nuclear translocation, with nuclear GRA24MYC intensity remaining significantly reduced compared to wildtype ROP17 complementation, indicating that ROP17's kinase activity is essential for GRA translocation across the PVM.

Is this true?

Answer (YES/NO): YES